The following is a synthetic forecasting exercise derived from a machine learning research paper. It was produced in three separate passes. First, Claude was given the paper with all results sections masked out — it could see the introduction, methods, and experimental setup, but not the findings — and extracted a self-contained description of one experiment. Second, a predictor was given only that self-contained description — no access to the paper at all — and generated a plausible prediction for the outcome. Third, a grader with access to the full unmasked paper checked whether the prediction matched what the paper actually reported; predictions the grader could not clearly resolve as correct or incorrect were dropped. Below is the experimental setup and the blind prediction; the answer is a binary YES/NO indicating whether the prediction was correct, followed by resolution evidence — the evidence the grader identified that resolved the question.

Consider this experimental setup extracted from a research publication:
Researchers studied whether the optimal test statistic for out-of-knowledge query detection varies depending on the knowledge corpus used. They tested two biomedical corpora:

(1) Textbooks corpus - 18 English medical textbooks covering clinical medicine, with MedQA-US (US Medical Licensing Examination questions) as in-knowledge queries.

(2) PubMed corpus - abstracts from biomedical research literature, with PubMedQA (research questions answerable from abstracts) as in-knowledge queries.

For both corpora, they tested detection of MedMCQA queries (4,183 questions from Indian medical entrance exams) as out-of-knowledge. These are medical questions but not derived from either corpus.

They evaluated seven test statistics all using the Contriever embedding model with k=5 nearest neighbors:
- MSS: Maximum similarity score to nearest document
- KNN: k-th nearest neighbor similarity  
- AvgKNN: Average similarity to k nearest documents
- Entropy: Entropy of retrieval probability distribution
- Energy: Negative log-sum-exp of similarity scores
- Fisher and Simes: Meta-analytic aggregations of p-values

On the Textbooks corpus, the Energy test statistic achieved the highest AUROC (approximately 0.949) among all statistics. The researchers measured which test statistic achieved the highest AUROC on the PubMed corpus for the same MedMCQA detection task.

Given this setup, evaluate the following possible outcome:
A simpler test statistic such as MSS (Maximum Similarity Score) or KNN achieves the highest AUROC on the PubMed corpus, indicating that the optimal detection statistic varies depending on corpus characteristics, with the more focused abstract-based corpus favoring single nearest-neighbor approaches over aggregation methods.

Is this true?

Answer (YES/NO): YES